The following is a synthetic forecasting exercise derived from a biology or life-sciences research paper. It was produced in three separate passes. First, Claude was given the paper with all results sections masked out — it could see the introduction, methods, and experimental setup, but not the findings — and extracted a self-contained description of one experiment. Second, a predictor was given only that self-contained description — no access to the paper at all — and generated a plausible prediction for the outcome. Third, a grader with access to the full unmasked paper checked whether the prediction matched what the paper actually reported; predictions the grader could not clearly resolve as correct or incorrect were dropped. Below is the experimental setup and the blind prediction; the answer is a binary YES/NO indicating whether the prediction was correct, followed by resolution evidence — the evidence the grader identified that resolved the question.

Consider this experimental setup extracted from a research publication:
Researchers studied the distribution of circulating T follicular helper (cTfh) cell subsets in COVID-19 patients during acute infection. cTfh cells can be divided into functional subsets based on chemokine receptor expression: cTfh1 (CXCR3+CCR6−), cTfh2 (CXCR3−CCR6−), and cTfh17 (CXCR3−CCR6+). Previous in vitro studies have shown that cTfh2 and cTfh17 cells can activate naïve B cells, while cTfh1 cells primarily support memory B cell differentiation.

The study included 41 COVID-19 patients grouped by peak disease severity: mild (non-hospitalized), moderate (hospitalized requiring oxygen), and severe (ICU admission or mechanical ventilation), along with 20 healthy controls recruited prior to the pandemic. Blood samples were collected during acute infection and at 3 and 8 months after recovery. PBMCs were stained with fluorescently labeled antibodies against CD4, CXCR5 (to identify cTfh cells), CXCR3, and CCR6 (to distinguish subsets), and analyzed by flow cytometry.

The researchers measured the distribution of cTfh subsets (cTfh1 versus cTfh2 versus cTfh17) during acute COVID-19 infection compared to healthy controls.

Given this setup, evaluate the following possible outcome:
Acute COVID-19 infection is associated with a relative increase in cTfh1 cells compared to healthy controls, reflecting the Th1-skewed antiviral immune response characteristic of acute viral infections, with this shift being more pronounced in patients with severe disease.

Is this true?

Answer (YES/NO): NO